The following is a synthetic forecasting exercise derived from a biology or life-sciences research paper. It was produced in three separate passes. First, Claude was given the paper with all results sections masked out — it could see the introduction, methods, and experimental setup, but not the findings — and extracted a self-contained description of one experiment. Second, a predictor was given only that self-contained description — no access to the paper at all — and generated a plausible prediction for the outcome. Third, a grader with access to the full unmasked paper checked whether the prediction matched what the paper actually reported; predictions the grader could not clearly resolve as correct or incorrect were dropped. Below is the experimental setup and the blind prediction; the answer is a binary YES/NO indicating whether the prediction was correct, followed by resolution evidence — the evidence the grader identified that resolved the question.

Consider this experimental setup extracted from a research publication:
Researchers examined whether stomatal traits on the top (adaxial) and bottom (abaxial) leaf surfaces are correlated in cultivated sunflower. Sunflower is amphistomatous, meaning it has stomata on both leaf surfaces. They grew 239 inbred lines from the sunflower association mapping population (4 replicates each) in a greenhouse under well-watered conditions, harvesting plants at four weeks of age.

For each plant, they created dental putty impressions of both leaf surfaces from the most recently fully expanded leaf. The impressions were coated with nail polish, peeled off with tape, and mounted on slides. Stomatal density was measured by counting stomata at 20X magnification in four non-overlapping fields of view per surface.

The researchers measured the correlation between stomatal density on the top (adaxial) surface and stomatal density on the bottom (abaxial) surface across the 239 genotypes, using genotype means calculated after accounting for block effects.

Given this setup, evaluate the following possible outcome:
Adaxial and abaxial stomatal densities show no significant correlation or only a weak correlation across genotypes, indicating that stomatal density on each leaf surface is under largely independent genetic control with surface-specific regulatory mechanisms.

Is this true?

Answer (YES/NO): NO